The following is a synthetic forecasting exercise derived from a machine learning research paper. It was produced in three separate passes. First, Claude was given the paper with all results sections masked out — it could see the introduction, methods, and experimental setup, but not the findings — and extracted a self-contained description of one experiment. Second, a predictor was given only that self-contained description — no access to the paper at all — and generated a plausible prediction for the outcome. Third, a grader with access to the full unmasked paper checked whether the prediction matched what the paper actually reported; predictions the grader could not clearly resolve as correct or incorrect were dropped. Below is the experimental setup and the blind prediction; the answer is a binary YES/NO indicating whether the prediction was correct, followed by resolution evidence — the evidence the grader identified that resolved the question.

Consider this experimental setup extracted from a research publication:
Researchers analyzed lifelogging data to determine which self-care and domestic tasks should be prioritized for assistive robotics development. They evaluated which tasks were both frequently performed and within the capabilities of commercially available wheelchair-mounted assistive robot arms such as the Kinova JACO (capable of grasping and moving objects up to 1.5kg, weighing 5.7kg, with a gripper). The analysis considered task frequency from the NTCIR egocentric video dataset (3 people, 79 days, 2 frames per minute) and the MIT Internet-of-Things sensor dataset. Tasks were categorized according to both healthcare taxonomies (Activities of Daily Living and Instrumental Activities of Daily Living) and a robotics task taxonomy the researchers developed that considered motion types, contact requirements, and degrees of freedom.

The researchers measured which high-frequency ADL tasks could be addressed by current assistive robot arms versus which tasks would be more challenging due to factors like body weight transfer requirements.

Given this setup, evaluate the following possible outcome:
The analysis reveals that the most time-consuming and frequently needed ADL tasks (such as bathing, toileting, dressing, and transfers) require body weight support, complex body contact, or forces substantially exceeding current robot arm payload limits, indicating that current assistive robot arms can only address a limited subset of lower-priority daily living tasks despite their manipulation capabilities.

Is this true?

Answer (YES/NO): NO